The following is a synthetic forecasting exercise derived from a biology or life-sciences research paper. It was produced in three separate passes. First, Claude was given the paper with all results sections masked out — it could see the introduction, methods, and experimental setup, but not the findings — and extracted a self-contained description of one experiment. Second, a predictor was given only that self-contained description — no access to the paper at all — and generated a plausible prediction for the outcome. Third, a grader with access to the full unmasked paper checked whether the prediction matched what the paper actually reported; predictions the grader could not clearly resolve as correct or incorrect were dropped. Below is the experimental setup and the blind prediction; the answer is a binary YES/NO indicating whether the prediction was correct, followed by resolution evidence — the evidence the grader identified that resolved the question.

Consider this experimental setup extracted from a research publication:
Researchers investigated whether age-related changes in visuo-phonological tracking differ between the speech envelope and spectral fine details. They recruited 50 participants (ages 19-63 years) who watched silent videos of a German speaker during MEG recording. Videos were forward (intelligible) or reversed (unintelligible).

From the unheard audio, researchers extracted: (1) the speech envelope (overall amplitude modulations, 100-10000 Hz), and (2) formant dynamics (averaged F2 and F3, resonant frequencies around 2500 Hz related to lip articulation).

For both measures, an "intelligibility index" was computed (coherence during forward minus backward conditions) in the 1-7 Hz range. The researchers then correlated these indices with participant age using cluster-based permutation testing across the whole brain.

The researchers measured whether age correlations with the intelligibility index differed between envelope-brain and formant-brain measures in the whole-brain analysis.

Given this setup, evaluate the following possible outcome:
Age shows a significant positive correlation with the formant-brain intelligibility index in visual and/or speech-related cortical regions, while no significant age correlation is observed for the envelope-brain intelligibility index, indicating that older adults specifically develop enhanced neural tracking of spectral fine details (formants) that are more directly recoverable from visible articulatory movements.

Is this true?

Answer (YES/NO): NO